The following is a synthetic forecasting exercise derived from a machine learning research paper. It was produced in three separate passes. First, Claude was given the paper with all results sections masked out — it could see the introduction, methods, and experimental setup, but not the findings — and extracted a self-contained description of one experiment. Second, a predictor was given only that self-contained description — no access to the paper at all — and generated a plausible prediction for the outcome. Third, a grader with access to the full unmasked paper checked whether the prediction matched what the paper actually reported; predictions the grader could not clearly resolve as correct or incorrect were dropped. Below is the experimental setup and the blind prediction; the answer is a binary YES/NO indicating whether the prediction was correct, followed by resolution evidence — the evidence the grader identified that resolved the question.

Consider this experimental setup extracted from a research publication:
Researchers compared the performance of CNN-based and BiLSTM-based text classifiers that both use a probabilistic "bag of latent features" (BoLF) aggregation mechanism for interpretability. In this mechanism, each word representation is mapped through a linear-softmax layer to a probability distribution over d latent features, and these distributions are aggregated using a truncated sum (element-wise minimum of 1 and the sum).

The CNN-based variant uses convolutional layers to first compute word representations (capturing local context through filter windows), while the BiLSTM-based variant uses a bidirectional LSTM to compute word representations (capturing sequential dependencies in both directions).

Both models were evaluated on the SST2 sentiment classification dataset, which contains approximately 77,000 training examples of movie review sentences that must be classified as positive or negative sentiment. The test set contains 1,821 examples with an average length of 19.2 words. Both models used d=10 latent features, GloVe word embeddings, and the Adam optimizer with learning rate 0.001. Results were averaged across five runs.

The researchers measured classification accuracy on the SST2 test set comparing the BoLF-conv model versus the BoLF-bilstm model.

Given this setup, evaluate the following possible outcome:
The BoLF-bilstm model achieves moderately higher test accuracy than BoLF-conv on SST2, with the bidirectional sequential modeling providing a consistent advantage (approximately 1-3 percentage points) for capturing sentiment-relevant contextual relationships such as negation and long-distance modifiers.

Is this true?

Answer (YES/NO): YES